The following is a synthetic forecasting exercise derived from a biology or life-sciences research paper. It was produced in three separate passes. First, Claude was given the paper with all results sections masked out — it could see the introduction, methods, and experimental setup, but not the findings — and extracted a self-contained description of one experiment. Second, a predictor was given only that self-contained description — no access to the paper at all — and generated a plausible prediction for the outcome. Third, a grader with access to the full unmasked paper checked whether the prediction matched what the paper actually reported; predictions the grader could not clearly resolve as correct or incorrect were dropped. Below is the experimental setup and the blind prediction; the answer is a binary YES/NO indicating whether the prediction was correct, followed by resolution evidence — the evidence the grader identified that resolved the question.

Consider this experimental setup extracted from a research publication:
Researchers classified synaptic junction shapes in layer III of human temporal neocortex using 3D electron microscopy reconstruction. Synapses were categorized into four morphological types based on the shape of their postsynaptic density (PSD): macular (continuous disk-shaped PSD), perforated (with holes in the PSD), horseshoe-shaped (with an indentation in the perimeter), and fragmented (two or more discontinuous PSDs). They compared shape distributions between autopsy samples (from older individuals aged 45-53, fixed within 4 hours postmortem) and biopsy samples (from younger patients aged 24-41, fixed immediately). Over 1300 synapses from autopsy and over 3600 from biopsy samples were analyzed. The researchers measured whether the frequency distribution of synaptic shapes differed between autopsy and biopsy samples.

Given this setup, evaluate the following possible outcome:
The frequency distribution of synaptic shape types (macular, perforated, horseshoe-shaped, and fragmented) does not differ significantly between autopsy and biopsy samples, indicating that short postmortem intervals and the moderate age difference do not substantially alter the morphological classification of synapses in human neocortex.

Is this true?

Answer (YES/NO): NO